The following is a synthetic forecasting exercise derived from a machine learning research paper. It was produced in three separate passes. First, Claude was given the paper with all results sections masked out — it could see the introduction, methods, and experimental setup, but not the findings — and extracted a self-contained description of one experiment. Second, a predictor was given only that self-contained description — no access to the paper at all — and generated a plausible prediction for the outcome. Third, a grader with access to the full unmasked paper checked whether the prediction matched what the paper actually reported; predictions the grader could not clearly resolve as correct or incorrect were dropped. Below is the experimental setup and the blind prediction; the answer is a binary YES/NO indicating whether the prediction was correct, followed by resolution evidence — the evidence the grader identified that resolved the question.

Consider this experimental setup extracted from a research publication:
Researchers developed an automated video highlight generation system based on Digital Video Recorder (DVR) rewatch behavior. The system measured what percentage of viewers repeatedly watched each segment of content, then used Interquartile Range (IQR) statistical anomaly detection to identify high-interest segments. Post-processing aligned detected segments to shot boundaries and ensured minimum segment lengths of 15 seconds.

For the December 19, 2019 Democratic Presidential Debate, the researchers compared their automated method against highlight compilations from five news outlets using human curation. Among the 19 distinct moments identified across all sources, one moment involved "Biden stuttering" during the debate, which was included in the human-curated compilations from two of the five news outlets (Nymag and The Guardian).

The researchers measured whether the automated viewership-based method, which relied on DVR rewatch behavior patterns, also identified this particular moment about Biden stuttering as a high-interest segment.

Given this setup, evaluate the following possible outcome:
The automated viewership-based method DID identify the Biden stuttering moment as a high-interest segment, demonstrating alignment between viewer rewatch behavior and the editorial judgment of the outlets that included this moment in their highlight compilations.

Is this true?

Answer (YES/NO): NO